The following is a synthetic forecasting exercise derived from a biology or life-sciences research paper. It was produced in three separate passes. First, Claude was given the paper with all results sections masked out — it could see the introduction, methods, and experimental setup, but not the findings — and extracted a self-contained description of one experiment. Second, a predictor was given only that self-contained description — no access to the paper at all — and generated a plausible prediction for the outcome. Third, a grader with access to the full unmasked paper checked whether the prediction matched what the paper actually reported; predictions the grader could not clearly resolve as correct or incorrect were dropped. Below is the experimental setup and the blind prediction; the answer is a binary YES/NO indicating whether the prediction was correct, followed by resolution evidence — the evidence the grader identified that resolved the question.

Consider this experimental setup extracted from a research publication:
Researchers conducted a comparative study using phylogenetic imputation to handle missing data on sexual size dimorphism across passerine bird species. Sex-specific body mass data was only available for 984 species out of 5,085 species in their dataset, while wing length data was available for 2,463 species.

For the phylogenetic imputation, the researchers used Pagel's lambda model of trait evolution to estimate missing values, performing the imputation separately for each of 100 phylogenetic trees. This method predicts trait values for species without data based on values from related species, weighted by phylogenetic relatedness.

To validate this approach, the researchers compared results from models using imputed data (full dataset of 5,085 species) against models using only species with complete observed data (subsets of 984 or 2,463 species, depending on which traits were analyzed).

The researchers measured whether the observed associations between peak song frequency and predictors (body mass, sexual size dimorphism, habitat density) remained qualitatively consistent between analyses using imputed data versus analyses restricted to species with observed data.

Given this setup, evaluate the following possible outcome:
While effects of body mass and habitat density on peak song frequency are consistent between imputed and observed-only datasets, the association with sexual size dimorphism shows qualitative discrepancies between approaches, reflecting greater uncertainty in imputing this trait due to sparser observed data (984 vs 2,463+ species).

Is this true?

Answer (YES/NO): NO